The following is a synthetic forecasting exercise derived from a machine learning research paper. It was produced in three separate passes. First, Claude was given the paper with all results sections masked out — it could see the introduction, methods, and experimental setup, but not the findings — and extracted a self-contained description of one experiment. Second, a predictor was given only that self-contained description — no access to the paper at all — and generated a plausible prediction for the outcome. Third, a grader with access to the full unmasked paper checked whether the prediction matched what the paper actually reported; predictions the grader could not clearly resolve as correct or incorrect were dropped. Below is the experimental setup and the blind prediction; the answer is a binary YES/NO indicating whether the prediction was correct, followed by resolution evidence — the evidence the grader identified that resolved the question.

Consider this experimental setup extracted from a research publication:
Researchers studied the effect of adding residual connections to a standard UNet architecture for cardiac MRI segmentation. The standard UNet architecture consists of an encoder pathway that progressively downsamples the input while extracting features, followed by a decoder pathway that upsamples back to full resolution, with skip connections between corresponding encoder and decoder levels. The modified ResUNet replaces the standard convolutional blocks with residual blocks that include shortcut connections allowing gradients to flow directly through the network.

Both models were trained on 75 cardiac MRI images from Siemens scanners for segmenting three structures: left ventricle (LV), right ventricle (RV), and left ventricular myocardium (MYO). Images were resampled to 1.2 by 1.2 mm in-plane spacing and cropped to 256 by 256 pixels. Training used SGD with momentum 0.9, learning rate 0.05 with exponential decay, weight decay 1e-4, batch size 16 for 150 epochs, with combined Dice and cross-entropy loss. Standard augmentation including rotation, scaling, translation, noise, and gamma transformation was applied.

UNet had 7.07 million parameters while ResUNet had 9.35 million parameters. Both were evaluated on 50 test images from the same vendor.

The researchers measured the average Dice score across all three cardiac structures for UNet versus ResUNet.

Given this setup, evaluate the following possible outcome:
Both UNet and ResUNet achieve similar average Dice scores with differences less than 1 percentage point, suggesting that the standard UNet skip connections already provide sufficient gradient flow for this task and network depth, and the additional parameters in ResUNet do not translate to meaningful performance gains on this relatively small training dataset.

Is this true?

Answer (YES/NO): YES